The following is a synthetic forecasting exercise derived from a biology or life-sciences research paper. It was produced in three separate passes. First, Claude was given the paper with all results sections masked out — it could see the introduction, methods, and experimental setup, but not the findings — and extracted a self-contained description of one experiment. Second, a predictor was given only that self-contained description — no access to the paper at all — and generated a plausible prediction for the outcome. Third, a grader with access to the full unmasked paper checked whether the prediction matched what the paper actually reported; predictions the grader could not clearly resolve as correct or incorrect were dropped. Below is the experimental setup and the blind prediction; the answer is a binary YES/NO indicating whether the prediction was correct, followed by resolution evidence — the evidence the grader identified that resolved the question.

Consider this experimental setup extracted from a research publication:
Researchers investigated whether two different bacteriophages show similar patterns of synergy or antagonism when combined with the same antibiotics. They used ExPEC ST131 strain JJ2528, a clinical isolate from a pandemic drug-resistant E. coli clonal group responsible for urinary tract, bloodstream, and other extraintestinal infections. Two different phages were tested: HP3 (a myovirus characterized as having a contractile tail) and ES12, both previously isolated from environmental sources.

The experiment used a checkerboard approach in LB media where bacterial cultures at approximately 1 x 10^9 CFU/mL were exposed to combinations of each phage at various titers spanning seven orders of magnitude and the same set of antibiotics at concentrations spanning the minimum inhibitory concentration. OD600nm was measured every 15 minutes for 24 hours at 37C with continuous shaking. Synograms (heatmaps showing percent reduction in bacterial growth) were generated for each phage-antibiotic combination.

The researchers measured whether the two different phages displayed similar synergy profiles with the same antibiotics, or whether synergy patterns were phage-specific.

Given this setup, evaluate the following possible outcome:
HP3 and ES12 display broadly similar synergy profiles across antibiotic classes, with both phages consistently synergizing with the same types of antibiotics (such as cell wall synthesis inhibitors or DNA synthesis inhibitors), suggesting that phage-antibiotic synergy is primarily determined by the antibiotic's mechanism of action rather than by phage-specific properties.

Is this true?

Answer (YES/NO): NO